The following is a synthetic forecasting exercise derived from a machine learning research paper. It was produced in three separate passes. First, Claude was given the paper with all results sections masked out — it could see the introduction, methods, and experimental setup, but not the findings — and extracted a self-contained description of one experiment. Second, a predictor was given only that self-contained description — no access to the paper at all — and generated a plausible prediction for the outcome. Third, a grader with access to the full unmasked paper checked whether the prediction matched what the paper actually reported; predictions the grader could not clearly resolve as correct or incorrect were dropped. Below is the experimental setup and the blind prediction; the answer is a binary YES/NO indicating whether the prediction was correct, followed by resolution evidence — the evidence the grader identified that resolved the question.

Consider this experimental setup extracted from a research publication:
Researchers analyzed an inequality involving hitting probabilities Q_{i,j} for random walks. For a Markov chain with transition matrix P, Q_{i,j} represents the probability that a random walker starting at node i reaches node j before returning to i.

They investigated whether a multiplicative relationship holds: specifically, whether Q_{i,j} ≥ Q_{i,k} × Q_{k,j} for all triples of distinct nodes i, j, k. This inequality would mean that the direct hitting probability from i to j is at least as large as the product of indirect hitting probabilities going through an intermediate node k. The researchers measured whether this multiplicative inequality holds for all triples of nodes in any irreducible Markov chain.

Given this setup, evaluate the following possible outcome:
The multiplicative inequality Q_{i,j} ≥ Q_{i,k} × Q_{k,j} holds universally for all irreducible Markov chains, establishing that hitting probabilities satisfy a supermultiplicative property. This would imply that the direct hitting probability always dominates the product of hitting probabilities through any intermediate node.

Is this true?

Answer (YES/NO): YES